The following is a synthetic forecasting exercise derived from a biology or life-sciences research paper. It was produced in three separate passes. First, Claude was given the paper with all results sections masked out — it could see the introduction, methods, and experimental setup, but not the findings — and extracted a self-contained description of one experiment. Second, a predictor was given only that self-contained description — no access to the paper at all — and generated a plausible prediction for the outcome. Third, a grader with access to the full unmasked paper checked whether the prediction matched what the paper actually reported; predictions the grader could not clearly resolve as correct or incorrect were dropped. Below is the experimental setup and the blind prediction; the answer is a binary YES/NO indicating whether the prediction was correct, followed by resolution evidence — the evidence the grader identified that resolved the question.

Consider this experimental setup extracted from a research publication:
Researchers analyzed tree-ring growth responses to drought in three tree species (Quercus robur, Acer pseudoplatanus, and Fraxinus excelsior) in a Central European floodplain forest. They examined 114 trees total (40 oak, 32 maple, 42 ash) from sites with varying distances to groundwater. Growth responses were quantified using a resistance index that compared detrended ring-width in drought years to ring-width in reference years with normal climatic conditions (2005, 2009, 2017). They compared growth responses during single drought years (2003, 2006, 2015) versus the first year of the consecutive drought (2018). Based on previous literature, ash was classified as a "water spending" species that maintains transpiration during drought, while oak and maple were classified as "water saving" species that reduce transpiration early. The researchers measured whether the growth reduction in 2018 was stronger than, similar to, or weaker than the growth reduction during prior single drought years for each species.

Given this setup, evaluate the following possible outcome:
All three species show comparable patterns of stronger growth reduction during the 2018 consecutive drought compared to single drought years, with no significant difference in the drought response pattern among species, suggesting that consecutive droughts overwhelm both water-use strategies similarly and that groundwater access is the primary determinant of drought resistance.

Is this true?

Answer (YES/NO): NO